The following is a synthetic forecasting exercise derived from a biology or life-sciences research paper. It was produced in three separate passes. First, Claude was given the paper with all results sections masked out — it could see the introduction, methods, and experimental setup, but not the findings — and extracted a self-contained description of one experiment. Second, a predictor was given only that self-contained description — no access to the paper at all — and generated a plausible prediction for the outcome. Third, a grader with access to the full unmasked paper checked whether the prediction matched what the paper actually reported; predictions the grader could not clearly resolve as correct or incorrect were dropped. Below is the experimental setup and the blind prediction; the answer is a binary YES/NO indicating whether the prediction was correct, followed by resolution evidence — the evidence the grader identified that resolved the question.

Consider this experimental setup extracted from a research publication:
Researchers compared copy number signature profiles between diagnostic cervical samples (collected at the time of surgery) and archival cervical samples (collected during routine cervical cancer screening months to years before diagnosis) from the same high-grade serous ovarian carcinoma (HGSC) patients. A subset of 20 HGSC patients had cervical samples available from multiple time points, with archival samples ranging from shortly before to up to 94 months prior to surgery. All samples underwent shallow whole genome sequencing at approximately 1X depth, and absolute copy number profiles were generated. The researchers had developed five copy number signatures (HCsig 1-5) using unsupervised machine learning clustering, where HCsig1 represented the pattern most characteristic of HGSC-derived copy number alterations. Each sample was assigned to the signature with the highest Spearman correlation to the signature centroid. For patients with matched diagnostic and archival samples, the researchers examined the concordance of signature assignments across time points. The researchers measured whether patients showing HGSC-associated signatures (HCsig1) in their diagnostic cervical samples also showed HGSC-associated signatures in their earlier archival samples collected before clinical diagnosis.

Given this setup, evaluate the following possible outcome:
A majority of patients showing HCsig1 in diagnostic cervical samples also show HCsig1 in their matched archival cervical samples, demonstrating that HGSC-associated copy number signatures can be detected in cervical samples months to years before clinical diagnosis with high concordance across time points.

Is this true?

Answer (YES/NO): YES